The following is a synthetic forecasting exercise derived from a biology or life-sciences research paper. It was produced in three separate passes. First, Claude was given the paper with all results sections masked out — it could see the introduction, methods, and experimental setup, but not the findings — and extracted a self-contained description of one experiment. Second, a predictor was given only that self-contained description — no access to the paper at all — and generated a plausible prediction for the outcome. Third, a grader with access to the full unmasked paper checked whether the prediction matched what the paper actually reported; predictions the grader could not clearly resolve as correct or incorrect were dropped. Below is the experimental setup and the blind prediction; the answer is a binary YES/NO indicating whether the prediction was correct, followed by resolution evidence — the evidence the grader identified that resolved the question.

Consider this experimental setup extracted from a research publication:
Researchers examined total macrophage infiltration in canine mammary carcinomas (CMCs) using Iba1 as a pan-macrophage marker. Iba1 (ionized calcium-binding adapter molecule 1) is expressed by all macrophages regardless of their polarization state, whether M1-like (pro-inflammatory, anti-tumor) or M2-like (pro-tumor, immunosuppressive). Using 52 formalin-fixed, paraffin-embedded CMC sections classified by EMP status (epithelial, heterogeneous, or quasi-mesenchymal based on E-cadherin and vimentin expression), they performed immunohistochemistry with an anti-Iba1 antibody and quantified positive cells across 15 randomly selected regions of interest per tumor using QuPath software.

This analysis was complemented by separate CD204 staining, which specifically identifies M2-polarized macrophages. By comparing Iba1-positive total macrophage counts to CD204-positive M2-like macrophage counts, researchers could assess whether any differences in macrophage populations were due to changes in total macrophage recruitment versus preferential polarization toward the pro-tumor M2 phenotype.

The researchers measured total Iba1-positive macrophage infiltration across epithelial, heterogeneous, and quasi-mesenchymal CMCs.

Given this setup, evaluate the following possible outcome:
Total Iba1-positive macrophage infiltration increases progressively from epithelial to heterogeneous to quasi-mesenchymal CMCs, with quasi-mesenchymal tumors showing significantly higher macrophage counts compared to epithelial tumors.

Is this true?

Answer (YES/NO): NO